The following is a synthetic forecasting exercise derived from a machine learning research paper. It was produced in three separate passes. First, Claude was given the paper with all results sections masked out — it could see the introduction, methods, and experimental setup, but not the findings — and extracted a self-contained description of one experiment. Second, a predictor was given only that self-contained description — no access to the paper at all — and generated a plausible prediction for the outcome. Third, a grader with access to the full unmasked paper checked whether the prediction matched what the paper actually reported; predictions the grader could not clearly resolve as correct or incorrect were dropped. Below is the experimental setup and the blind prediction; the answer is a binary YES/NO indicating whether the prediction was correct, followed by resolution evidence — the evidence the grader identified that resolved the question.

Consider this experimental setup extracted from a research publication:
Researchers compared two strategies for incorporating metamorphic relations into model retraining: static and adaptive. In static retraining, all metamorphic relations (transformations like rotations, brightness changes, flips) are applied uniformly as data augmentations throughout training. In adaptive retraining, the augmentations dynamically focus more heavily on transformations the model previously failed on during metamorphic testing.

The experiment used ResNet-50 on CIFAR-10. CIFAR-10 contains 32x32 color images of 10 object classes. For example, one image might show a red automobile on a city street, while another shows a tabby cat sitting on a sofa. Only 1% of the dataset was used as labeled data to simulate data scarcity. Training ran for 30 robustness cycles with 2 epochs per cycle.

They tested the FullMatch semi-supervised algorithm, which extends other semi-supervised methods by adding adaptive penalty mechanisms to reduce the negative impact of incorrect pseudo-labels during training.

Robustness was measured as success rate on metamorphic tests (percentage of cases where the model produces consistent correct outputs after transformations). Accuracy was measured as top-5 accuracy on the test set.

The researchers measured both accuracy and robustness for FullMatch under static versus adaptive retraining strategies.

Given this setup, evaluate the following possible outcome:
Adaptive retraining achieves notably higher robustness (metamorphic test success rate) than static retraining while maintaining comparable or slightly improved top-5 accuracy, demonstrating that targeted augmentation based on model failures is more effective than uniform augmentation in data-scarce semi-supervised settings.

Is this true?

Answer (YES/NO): NO